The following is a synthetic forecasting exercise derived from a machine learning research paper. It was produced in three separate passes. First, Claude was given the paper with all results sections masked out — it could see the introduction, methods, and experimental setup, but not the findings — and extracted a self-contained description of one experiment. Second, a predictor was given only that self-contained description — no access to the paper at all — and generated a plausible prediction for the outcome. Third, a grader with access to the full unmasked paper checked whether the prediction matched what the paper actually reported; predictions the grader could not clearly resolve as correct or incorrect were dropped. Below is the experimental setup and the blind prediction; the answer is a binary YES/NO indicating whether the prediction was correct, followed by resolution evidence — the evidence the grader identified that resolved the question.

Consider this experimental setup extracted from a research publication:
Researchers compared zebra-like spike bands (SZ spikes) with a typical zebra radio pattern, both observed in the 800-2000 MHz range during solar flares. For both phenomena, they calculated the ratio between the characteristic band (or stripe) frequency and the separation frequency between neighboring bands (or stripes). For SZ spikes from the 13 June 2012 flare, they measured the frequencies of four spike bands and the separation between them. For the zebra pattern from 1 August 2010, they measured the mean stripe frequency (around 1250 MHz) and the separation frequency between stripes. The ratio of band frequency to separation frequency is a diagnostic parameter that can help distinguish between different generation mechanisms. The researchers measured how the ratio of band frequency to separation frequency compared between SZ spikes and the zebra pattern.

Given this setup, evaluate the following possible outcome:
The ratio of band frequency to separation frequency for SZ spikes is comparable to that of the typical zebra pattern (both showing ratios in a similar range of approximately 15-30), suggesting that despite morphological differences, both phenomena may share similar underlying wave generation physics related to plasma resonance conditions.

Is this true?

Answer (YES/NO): NO